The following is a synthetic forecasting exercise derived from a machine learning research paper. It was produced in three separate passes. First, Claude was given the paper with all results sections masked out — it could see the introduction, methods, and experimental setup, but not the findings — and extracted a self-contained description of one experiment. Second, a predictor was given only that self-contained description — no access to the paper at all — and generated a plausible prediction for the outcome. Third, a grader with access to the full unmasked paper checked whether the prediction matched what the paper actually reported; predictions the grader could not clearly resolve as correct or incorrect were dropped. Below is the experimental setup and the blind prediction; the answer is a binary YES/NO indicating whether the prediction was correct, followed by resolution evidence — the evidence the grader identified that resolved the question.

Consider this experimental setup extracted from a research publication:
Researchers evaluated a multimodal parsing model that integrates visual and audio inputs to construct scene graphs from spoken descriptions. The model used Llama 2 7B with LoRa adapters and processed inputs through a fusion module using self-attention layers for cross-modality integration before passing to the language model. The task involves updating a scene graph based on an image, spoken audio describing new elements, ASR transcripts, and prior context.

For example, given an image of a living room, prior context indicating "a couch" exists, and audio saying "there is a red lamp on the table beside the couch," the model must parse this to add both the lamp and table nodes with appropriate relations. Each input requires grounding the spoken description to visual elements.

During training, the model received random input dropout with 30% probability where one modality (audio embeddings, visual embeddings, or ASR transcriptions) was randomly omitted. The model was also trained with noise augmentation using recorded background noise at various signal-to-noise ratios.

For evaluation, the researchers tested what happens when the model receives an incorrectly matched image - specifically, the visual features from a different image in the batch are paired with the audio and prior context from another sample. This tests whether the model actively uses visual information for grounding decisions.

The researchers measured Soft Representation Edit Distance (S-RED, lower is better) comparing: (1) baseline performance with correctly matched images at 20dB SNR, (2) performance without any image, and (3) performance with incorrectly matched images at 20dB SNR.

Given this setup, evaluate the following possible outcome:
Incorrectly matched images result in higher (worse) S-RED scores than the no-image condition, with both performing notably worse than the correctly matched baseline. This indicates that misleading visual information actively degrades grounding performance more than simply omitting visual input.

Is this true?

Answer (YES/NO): NO